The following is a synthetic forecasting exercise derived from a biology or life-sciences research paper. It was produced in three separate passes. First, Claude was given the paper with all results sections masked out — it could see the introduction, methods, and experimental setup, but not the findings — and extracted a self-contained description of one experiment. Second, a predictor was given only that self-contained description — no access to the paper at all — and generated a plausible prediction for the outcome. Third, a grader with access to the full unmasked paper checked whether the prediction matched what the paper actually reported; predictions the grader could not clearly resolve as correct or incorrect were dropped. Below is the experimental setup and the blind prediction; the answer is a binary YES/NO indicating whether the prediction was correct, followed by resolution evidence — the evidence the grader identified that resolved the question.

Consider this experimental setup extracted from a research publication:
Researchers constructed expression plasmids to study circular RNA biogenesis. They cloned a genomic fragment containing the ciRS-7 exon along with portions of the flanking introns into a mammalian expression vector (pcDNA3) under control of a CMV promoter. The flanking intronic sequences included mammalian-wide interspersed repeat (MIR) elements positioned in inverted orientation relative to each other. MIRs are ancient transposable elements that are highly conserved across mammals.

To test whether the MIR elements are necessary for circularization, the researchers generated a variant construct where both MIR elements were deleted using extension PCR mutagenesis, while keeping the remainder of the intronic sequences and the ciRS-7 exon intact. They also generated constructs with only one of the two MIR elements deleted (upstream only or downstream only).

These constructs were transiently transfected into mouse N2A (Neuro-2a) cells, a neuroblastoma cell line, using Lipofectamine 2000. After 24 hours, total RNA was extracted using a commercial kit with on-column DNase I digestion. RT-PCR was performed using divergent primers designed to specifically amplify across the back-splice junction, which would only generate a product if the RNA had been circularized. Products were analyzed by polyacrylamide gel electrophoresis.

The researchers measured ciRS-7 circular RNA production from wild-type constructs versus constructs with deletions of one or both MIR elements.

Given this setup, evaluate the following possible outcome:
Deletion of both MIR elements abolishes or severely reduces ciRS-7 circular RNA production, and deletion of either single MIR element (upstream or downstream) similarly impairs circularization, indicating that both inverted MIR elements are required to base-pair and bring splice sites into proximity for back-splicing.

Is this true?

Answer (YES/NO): YES